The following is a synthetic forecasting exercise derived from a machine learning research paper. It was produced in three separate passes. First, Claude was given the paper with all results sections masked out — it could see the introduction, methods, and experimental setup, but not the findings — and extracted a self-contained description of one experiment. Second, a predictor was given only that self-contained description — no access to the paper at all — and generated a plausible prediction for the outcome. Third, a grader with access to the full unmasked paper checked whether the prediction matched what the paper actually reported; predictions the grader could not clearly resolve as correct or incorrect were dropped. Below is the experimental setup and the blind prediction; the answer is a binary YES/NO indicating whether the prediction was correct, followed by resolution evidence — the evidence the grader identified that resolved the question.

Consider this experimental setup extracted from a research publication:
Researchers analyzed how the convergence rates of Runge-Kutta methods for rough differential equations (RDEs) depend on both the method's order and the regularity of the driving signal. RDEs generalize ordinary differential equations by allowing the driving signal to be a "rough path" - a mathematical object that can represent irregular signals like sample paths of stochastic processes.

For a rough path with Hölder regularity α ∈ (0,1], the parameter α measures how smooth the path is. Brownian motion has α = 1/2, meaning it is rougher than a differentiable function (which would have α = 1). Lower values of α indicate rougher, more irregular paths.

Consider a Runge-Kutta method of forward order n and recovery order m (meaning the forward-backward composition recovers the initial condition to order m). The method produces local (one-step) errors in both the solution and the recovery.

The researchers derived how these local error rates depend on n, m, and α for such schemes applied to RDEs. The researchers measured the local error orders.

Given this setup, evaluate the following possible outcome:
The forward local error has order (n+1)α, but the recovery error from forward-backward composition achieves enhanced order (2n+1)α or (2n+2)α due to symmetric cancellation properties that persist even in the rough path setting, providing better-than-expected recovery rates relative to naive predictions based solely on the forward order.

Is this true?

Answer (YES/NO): NO